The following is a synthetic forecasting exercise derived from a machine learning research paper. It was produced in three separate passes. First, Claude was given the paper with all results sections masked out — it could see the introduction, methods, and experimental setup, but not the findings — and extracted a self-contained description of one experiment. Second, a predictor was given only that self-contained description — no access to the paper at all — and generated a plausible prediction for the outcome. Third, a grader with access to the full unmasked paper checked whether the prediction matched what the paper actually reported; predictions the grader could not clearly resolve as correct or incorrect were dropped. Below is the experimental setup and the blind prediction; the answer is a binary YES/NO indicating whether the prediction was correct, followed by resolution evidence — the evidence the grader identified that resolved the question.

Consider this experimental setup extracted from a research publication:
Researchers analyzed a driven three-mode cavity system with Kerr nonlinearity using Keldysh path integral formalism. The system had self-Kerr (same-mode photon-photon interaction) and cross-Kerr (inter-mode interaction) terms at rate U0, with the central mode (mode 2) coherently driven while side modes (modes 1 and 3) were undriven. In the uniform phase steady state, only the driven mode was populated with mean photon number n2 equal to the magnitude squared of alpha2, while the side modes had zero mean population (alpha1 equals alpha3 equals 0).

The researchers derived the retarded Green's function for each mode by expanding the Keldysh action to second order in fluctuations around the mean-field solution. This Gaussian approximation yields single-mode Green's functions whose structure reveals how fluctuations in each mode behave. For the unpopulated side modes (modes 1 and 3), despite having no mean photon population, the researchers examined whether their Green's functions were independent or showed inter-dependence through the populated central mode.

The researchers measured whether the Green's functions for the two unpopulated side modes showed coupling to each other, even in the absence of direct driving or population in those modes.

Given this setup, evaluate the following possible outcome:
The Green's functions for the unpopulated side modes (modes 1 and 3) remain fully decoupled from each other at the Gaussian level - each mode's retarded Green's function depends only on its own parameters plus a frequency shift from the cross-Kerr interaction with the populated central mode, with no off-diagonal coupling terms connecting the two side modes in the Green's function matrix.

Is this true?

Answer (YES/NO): NO